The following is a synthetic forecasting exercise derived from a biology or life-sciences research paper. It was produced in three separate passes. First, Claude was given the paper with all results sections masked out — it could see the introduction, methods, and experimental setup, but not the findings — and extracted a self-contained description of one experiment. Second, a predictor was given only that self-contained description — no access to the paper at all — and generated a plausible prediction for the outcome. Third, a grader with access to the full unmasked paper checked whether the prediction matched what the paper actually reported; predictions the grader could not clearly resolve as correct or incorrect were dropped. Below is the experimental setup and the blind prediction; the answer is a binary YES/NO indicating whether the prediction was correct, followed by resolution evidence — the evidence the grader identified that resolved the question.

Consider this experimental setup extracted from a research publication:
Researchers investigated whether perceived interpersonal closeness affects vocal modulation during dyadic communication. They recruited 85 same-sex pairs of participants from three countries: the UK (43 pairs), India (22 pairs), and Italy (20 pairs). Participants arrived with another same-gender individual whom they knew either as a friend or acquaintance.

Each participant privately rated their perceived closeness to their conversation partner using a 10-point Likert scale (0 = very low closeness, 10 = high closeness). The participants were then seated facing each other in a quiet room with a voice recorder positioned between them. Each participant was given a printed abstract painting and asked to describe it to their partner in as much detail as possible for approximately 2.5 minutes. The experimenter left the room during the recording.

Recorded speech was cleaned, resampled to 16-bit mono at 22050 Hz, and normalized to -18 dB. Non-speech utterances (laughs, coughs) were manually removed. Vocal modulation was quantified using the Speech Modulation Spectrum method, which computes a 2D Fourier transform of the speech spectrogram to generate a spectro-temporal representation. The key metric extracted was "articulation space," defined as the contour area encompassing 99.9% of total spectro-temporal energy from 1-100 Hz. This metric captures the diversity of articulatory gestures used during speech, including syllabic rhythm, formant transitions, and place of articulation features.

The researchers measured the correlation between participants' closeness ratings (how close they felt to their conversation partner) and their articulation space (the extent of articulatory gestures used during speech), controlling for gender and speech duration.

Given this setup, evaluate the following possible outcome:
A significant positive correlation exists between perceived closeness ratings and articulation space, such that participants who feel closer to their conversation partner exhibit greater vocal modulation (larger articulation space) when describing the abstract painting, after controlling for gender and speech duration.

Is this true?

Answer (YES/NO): YES